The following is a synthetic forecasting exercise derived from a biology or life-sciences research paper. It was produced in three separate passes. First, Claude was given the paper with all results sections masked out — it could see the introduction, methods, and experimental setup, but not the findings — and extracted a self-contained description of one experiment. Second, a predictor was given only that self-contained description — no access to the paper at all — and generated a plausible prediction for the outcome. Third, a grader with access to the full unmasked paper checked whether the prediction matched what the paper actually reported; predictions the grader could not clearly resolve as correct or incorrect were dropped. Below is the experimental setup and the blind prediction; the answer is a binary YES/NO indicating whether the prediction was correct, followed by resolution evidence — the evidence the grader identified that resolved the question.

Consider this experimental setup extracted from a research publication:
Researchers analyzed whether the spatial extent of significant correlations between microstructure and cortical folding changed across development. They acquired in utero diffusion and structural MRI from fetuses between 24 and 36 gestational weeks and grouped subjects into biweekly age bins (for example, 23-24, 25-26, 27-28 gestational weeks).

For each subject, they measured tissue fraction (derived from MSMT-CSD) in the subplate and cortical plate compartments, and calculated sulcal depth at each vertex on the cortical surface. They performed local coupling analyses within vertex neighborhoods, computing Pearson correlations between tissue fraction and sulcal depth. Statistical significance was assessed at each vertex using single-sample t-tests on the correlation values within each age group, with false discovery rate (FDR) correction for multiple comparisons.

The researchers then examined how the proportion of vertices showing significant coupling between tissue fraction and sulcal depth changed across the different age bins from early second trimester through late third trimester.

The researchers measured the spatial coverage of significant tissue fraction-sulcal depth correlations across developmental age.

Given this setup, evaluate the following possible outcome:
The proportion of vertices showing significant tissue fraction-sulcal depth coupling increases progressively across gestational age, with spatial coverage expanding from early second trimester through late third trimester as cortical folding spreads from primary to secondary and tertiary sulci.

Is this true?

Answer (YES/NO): YES